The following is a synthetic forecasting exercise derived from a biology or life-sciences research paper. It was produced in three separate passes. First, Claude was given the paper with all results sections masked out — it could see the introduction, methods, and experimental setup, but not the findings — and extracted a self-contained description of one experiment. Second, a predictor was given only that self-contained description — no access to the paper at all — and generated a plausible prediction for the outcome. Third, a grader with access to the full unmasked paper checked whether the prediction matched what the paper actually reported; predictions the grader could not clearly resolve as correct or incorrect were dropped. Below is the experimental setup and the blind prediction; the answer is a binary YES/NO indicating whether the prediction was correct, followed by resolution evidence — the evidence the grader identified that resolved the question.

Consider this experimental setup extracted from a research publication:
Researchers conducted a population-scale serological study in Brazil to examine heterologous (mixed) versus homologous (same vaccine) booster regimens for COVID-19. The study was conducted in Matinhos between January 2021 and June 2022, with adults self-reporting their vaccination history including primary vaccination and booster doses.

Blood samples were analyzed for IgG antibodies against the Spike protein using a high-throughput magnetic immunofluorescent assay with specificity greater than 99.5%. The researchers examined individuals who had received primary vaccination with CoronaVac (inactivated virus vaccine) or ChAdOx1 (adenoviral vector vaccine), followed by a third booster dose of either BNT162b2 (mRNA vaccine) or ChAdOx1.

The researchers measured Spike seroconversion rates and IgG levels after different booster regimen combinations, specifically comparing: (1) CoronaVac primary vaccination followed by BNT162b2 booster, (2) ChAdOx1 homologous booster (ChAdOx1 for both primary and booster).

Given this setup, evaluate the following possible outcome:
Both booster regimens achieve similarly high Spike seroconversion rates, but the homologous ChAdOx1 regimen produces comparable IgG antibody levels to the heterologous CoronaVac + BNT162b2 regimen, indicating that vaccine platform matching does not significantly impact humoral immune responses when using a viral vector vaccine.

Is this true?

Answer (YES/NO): NO